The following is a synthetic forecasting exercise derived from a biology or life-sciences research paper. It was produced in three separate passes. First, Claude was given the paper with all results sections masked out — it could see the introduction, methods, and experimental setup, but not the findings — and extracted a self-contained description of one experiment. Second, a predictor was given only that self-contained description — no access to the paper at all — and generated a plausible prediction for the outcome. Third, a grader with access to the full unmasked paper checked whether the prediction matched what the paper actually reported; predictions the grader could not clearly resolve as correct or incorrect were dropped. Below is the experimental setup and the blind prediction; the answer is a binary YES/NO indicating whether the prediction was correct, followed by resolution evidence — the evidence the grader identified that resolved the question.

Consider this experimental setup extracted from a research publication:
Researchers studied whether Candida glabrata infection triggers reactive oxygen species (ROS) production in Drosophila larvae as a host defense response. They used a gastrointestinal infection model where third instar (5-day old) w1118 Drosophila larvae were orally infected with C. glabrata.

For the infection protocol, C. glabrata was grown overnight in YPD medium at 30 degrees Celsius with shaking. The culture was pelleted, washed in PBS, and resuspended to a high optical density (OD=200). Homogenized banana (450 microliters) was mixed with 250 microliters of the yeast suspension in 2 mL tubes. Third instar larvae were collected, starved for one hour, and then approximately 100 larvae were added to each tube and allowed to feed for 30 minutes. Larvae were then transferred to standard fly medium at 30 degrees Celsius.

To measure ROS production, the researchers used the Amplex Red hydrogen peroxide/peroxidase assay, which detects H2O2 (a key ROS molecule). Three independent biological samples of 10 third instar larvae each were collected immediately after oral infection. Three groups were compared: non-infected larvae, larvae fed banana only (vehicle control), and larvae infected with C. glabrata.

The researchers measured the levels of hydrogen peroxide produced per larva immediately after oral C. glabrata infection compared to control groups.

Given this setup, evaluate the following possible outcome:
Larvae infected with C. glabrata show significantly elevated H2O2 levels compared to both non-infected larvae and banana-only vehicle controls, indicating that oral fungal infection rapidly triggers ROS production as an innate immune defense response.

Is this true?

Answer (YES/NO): YES